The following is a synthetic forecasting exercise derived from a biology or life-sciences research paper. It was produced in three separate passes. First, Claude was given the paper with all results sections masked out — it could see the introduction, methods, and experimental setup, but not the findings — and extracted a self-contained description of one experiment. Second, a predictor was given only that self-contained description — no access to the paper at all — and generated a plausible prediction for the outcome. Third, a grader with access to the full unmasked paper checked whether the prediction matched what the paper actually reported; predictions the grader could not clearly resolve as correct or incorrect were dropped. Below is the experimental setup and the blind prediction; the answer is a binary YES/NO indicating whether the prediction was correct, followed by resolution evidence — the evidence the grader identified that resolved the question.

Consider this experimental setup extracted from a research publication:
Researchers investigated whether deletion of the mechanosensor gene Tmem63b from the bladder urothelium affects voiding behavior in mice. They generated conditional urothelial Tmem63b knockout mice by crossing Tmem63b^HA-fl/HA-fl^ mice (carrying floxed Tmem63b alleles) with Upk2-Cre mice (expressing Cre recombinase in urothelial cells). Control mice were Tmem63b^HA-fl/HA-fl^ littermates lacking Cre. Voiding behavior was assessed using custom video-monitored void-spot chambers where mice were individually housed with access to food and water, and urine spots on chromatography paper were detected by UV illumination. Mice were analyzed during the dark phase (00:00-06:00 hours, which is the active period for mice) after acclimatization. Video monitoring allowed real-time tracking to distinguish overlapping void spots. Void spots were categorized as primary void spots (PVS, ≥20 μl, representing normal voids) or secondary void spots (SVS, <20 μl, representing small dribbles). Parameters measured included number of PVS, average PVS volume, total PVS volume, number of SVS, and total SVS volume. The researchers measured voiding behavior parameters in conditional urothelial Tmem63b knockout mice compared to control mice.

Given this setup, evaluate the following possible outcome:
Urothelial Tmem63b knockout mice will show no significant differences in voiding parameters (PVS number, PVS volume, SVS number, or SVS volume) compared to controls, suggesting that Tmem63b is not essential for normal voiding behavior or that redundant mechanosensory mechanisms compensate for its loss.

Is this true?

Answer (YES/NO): YES